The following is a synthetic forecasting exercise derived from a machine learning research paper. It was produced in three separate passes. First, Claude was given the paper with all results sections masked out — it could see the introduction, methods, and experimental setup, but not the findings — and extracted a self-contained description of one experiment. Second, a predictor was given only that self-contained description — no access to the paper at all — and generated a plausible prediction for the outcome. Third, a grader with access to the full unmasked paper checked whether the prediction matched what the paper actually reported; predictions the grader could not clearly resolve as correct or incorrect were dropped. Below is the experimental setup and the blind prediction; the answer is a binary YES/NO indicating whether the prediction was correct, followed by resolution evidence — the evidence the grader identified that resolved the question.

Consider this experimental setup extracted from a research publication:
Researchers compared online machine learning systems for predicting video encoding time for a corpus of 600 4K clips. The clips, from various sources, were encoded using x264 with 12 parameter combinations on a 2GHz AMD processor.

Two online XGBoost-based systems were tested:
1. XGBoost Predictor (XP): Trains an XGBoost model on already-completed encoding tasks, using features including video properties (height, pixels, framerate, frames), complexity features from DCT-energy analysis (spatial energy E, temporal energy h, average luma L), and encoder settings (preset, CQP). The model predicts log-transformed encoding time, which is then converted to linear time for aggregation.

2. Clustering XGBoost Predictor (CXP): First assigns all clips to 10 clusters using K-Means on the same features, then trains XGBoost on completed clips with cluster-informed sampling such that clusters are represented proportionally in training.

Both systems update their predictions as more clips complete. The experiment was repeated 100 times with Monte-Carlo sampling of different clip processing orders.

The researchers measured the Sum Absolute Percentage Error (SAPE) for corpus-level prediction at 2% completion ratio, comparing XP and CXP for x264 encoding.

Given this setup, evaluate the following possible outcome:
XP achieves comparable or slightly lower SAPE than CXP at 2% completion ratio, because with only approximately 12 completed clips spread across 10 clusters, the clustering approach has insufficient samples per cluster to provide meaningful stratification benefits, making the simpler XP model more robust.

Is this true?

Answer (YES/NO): NO